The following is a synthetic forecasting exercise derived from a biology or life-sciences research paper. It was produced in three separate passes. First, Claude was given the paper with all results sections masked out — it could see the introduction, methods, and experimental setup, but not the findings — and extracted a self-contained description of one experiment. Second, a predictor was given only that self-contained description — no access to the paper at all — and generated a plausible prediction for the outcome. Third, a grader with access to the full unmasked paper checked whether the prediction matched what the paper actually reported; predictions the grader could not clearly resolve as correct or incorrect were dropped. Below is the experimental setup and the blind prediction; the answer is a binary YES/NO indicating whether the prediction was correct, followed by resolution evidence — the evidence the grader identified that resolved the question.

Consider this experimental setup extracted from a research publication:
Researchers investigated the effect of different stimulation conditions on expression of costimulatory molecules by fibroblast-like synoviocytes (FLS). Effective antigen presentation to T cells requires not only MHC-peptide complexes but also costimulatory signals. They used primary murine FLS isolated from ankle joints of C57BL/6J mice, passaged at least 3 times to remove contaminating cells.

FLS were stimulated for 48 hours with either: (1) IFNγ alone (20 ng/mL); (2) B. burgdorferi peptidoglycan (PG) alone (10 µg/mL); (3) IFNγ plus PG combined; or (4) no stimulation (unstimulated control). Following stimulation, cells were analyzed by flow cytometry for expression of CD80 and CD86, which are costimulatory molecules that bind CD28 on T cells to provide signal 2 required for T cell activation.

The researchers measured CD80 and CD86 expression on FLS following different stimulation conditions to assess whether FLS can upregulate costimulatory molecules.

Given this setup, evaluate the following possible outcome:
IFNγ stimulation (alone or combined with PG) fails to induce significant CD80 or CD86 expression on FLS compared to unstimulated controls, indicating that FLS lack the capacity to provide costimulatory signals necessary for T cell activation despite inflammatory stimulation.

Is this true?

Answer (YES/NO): YES